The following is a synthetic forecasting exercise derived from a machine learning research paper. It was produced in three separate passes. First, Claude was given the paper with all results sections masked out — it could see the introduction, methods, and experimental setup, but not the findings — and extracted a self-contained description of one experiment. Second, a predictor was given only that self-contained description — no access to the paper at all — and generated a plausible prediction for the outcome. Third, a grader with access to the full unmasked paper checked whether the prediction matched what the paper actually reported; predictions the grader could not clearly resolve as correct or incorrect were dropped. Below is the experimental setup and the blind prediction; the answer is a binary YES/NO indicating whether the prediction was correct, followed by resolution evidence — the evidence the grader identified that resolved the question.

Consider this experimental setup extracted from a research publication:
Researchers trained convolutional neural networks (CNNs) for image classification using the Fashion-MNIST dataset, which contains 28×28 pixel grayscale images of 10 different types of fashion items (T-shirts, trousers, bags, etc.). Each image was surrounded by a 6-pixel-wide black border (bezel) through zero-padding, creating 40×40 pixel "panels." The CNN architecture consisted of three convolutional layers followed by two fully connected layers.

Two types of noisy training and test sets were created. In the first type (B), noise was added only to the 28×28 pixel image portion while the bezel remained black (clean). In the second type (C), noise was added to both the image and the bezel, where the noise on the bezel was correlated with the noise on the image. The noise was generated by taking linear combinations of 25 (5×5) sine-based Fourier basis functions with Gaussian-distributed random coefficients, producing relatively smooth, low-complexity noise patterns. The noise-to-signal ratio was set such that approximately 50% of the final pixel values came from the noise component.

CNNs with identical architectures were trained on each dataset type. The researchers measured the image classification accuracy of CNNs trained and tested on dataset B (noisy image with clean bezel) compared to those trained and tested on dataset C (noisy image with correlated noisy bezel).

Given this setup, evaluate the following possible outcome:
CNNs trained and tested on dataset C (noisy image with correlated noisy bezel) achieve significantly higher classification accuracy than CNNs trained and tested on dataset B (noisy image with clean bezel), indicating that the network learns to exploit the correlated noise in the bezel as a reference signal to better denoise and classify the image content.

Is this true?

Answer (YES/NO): YES